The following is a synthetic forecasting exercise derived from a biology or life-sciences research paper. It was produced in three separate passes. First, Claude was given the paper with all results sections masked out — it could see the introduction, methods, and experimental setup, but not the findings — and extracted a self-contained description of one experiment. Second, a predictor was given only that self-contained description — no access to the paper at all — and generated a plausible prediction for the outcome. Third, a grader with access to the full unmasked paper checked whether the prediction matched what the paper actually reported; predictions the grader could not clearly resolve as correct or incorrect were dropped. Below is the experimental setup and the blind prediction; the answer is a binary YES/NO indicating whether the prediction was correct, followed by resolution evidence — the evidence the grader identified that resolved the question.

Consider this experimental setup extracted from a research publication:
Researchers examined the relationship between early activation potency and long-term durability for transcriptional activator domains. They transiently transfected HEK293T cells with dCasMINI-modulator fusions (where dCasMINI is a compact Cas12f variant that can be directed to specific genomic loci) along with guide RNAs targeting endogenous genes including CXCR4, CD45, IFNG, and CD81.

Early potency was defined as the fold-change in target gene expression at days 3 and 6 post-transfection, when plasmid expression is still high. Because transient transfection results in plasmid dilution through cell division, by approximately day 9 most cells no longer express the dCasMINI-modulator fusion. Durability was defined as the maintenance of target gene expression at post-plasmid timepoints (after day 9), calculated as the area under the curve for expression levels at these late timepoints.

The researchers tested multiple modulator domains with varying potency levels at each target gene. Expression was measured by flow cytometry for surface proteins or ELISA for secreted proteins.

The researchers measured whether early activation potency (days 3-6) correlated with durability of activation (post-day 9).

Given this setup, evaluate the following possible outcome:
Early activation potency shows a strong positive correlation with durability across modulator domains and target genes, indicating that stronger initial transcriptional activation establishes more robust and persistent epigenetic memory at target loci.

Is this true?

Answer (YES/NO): NO